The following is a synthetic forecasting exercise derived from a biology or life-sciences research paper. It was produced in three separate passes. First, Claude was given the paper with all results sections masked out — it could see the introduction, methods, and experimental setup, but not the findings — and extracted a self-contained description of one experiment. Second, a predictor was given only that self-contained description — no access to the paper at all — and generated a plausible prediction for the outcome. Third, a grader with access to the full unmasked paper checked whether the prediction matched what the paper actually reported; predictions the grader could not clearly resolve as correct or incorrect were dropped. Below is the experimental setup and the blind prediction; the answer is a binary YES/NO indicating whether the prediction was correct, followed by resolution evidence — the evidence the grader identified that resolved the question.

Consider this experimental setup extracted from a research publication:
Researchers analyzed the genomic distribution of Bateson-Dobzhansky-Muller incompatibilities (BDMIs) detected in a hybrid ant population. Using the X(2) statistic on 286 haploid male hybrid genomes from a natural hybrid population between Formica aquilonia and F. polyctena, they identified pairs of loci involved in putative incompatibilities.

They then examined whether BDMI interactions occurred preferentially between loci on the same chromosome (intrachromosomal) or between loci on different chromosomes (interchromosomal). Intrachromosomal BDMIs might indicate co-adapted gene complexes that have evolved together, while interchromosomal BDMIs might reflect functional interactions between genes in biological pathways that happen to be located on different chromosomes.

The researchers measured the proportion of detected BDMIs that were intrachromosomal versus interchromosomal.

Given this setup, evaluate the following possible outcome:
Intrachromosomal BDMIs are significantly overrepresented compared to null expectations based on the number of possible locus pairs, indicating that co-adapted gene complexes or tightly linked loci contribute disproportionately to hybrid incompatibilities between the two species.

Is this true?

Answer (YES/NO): NO